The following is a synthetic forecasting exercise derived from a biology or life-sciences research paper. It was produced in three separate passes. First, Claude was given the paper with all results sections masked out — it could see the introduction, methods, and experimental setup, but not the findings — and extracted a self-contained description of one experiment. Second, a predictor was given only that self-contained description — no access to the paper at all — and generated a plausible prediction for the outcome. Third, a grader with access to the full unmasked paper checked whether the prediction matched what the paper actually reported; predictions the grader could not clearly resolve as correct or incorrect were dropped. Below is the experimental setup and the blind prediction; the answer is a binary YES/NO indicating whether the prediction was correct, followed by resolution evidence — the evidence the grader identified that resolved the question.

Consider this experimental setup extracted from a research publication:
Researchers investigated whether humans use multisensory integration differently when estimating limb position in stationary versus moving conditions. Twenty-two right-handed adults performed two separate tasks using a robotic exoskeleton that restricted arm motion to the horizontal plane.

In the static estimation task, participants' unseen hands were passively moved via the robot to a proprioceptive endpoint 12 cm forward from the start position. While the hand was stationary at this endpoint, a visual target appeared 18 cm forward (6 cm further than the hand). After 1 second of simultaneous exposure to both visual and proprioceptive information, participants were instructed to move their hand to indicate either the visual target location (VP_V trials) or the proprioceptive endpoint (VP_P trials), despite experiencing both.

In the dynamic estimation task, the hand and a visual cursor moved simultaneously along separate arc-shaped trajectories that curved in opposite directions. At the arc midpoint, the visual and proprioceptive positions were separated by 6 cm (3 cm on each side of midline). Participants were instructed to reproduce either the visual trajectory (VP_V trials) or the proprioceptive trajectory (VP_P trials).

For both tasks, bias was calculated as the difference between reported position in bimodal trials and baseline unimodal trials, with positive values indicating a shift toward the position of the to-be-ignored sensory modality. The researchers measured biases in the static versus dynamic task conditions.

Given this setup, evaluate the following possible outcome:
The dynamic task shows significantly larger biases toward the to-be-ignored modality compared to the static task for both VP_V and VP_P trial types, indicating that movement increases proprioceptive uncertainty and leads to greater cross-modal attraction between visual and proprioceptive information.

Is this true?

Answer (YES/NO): NO